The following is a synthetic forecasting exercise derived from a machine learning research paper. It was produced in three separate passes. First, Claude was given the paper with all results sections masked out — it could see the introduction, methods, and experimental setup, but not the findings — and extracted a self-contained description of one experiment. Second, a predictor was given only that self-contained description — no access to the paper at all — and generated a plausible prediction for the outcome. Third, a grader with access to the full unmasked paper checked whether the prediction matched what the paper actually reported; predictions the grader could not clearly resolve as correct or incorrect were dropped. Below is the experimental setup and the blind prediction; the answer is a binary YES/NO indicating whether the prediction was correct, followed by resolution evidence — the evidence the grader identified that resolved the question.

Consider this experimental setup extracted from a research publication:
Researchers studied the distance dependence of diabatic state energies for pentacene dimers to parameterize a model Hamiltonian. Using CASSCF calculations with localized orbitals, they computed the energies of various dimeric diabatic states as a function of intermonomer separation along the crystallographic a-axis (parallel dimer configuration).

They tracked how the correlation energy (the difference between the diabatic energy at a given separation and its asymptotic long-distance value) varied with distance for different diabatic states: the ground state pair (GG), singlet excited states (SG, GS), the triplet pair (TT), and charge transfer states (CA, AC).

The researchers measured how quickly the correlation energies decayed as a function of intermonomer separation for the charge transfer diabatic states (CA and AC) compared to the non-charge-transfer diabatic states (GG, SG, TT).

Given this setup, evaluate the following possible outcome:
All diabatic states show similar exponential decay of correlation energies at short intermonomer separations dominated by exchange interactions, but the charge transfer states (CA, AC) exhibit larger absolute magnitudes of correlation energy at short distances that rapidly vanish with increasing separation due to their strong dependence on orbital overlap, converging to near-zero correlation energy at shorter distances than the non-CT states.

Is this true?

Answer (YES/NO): NO